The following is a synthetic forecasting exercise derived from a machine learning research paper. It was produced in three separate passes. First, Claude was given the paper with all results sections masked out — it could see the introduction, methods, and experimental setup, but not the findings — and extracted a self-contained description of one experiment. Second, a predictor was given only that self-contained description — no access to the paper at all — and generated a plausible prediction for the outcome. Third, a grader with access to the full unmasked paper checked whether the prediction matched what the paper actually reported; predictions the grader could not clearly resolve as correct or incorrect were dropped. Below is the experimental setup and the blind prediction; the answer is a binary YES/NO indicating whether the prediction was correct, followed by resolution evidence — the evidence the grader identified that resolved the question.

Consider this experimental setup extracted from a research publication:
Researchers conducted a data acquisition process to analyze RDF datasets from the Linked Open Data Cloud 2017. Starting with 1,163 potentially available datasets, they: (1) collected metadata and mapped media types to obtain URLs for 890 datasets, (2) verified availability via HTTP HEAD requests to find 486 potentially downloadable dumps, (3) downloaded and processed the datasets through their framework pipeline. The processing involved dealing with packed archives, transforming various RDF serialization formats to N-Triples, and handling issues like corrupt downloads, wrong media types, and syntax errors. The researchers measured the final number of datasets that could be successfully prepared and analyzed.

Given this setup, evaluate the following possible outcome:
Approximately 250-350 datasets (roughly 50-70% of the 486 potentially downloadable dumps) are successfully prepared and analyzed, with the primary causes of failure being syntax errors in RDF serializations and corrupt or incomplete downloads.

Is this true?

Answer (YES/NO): YES